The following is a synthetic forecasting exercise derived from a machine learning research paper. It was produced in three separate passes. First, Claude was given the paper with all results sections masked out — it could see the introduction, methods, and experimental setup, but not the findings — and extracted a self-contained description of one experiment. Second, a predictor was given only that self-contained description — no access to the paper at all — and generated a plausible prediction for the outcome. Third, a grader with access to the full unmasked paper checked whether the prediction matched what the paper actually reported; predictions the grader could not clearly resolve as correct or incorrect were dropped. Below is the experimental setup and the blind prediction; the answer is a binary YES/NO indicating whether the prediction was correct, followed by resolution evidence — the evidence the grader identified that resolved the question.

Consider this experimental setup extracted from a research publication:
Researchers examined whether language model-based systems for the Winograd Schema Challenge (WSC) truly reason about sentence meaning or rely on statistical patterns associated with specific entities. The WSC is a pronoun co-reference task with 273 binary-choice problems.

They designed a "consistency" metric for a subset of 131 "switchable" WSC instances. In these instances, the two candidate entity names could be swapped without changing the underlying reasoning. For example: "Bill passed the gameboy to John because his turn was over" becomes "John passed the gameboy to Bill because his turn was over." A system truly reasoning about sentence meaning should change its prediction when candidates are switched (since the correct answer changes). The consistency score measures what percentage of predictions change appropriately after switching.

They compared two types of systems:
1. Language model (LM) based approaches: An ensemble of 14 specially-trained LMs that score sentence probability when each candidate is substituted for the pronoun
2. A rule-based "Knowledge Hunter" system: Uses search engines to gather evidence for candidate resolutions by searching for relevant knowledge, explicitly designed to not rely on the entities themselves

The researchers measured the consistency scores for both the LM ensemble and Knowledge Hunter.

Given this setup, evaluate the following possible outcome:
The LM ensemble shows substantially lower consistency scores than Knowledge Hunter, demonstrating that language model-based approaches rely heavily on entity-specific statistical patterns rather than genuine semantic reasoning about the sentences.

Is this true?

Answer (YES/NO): YES